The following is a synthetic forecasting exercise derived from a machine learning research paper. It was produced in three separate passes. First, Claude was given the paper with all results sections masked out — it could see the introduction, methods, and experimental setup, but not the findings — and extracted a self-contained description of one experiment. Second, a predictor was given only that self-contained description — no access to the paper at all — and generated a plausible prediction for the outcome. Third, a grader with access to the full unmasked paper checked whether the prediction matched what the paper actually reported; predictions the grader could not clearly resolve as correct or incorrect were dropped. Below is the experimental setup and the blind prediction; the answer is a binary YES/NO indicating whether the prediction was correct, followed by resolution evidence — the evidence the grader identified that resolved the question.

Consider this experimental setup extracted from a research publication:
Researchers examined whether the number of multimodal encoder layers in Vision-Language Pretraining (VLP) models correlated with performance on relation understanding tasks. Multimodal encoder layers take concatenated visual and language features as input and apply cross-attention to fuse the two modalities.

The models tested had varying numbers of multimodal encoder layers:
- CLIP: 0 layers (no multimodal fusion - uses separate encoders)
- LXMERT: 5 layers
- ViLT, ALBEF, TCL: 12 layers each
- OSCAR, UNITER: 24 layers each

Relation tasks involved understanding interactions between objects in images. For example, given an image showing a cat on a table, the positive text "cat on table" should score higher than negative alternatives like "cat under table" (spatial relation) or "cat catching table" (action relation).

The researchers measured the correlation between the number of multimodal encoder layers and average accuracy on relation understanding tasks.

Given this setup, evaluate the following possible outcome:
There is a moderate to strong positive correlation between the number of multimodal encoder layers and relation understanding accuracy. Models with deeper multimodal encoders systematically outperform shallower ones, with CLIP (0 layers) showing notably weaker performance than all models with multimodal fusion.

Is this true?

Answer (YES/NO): NO